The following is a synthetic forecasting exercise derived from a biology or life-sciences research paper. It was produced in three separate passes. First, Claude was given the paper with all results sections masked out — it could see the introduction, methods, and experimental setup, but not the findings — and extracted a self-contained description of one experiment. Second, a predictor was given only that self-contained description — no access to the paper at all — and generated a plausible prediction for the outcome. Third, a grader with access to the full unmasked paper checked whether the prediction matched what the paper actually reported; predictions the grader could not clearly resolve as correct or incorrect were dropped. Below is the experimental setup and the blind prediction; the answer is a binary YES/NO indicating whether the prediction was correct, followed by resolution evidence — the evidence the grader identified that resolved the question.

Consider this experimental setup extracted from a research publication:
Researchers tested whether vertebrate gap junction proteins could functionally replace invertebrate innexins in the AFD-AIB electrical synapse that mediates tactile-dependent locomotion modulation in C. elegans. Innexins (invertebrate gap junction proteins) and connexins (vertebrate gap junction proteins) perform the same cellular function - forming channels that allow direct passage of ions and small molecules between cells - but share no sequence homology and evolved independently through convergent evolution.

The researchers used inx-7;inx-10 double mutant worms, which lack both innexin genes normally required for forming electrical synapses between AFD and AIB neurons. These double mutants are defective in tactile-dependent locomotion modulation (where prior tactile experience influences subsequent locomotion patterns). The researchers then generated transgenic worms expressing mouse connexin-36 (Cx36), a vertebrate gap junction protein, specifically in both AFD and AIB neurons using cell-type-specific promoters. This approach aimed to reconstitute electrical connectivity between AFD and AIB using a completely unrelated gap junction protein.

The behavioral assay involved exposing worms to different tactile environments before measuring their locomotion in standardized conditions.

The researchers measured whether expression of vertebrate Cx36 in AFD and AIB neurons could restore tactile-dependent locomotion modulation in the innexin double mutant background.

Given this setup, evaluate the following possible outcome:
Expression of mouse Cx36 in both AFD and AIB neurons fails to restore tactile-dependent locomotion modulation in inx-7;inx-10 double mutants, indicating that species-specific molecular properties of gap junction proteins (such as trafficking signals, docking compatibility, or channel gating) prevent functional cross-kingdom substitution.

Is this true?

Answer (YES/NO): NO